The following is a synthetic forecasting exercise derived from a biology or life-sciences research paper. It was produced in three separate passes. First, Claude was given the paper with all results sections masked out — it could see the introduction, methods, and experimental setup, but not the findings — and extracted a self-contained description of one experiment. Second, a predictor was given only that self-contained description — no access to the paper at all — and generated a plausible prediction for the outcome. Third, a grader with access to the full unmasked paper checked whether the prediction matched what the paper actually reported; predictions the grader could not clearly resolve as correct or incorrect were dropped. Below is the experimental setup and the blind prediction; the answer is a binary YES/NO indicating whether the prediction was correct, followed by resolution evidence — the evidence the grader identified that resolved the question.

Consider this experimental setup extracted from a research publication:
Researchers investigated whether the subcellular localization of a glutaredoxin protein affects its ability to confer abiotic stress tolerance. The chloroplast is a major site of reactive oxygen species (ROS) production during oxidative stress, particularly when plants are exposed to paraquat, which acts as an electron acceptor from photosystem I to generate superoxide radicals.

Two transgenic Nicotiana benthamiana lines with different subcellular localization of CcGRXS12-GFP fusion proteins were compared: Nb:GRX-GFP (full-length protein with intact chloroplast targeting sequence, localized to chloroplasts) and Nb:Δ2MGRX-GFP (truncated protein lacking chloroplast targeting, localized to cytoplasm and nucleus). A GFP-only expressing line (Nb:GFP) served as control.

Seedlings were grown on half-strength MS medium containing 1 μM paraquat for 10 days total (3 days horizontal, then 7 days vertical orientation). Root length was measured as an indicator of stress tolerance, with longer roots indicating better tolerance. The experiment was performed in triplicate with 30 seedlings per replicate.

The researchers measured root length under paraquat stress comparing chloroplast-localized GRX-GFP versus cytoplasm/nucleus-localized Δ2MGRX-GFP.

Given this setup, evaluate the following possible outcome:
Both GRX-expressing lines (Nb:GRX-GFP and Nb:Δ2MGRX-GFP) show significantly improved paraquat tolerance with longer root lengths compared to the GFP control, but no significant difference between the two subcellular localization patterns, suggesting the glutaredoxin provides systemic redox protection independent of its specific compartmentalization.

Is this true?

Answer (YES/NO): YES